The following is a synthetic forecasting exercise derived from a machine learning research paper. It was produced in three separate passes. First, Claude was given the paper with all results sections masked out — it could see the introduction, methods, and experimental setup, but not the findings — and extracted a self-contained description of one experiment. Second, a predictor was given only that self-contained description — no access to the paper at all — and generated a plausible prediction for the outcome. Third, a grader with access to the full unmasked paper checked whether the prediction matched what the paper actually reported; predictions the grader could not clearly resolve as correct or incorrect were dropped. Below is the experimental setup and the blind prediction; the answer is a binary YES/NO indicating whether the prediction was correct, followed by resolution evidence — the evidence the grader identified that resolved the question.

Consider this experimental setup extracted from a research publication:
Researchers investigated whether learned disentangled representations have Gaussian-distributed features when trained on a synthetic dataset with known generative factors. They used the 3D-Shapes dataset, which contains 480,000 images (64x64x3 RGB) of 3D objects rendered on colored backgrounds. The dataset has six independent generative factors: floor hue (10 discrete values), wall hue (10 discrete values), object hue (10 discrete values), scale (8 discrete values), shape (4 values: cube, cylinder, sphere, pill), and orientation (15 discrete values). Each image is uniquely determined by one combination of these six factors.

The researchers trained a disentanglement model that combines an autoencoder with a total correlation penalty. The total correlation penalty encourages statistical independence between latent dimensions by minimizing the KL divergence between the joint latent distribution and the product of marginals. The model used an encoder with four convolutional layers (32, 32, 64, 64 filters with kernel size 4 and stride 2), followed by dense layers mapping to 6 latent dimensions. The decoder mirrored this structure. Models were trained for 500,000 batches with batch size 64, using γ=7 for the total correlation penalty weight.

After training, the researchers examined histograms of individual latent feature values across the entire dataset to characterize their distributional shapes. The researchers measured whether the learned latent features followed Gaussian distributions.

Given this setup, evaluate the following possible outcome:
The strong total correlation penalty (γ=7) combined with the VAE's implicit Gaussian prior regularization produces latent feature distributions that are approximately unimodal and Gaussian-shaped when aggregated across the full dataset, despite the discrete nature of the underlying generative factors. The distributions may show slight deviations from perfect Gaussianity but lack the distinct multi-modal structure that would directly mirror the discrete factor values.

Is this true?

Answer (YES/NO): NO